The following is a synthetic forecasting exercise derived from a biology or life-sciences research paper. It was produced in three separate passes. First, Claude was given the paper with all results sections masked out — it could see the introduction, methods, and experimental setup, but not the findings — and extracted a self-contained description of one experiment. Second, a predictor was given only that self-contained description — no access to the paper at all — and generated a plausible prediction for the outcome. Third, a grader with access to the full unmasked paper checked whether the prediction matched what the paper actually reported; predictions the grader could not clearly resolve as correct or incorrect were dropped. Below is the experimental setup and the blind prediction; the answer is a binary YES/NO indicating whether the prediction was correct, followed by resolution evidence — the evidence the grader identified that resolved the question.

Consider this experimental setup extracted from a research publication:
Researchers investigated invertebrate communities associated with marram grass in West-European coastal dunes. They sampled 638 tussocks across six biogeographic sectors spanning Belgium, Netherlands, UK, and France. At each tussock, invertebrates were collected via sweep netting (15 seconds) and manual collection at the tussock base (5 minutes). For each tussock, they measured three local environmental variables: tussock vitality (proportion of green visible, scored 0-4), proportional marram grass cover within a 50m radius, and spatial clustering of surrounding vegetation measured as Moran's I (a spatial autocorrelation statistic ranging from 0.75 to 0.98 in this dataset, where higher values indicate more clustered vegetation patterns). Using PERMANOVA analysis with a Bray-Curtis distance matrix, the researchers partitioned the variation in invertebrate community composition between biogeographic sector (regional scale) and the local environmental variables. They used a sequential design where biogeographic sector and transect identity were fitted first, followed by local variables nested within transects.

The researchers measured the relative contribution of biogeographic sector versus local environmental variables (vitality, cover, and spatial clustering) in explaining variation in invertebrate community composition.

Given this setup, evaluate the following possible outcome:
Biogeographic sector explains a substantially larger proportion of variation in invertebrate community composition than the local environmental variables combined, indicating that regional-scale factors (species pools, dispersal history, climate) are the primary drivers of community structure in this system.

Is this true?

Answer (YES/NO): NO